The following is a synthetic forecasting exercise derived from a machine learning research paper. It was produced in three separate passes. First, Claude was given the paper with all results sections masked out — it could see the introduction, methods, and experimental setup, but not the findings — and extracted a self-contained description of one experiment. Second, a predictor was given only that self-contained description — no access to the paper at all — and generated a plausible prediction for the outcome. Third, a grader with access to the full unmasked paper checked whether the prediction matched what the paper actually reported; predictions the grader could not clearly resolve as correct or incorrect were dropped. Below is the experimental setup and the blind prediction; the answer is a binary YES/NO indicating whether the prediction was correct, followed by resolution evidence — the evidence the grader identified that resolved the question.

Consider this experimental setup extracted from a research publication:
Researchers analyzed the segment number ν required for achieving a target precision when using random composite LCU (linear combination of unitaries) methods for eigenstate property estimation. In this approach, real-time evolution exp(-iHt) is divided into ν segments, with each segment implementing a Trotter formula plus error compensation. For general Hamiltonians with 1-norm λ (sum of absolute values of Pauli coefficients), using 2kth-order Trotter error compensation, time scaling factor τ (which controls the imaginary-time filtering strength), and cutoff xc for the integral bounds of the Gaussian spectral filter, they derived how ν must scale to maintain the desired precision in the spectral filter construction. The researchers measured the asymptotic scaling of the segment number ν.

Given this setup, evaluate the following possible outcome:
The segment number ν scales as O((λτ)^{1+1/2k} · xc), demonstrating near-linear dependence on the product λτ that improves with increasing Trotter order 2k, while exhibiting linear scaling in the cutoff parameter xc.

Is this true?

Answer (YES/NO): NO